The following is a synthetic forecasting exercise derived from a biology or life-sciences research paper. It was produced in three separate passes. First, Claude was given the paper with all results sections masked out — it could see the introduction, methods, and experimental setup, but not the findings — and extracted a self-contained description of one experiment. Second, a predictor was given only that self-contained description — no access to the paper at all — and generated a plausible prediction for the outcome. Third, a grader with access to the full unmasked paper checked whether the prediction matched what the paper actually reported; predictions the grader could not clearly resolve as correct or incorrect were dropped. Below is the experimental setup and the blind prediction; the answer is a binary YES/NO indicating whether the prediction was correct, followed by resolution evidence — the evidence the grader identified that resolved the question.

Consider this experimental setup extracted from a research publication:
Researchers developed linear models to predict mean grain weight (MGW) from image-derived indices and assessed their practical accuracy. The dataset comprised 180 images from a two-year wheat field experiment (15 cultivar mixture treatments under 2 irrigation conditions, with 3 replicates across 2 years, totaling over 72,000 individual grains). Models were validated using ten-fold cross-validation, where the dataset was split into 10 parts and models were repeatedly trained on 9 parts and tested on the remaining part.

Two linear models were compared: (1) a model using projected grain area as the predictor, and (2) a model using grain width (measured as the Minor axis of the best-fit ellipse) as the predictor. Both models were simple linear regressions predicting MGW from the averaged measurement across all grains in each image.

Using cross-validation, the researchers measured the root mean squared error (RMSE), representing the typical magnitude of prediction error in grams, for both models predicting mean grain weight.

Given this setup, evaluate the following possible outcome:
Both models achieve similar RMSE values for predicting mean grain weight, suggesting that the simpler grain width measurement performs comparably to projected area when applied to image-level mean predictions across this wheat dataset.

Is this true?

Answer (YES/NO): NO